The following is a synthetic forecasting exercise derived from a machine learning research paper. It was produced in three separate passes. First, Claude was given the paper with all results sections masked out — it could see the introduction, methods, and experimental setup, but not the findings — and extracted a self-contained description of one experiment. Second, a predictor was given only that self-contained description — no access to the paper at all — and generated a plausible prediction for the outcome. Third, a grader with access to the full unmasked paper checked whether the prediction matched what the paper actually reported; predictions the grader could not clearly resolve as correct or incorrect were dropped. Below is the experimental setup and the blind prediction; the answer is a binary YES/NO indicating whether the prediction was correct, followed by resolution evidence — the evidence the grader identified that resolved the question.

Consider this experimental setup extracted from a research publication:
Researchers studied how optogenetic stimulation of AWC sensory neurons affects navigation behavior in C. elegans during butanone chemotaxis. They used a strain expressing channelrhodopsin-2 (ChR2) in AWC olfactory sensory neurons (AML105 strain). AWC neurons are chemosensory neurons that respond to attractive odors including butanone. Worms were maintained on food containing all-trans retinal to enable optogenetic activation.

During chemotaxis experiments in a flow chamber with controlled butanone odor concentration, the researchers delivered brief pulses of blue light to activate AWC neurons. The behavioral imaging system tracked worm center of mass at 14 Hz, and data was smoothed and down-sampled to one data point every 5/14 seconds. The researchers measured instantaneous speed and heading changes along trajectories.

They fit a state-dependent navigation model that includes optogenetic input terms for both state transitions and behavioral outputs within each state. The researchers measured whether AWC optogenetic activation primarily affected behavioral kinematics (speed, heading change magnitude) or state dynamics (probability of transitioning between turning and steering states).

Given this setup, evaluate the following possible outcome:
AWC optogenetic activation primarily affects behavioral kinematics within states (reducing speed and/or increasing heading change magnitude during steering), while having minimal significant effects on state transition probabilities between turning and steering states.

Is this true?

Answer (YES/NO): NO